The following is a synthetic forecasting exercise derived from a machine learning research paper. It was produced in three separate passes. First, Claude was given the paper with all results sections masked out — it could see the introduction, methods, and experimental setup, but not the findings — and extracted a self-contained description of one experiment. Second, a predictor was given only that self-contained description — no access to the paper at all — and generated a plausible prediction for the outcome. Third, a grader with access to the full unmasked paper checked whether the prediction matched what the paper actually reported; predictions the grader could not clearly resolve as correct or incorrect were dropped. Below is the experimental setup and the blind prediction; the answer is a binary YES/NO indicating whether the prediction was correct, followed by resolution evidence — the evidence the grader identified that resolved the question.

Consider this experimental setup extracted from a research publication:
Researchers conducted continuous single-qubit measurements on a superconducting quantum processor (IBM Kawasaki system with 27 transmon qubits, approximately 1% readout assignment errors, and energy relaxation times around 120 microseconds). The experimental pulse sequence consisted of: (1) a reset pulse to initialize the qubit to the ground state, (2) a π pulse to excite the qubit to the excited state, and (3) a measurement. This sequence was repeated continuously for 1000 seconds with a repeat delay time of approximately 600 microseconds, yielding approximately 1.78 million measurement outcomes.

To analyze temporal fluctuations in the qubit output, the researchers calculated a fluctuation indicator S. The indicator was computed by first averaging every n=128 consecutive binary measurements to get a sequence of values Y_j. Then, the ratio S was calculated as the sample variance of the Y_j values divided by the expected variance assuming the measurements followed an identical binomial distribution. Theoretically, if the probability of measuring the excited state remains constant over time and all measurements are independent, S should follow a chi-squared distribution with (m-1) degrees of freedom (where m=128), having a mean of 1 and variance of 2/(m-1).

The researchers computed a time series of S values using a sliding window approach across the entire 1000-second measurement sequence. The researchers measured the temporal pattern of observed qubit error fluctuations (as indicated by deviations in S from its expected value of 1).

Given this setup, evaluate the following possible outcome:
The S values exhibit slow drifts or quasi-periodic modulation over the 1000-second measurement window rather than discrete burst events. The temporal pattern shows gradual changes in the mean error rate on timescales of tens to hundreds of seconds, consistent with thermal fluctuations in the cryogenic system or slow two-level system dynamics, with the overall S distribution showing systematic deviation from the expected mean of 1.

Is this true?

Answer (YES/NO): NO